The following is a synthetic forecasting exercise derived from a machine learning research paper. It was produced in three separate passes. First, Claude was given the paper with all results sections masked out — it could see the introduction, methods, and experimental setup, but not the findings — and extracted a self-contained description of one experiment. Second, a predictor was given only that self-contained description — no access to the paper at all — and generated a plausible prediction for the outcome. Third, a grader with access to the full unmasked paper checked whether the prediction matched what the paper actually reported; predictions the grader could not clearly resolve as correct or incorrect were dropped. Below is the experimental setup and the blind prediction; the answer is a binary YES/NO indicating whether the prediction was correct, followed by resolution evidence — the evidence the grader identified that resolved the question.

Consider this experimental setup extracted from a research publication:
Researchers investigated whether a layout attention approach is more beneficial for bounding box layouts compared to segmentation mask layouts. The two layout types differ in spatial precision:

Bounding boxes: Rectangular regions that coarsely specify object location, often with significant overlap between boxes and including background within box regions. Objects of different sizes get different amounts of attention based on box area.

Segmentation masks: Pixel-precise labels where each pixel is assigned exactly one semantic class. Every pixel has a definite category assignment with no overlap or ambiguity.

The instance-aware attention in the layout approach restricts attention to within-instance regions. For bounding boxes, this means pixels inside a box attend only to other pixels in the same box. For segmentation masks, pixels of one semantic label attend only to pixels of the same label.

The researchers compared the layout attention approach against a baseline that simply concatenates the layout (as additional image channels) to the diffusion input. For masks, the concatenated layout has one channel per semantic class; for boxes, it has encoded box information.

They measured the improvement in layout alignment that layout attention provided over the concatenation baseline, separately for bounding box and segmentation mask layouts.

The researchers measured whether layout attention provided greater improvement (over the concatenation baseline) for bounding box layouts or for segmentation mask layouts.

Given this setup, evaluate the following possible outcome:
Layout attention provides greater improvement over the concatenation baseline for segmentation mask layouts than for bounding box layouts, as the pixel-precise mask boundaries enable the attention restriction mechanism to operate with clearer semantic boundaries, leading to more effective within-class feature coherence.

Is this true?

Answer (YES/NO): NO